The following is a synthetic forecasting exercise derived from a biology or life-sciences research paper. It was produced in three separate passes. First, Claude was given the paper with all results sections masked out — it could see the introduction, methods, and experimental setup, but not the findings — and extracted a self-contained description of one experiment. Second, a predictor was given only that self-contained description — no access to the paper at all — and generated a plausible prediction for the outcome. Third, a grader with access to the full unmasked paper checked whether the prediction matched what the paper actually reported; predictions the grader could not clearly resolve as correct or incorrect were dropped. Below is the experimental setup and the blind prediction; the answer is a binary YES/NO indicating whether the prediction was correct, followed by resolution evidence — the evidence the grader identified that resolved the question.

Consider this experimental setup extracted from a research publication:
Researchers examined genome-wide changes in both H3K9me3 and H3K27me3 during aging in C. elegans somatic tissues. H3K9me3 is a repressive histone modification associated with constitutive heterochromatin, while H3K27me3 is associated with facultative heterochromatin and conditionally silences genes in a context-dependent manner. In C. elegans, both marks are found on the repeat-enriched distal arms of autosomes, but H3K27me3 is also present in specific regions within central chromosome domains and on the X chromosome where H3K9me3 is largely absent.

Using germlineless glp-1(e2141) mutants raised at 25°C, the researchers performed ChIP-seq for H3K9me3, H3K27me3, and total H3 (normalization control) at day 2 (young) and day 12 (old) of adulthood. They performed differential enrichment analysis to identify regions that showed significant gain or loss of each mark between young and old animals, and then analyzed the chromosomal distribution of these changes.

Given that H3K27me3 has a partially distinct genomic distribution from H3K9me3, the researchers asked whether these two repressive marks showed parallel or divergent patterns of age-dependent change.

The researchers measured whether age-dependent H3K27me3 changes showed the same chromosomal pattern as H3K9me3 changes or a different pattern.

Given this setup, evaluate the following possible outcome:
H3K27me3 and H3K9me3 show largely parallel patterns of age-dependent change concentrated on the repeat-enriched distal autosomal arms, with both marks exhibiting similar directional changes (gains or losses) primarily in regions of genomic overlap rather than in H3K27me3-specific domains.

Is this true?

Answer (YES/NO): NO